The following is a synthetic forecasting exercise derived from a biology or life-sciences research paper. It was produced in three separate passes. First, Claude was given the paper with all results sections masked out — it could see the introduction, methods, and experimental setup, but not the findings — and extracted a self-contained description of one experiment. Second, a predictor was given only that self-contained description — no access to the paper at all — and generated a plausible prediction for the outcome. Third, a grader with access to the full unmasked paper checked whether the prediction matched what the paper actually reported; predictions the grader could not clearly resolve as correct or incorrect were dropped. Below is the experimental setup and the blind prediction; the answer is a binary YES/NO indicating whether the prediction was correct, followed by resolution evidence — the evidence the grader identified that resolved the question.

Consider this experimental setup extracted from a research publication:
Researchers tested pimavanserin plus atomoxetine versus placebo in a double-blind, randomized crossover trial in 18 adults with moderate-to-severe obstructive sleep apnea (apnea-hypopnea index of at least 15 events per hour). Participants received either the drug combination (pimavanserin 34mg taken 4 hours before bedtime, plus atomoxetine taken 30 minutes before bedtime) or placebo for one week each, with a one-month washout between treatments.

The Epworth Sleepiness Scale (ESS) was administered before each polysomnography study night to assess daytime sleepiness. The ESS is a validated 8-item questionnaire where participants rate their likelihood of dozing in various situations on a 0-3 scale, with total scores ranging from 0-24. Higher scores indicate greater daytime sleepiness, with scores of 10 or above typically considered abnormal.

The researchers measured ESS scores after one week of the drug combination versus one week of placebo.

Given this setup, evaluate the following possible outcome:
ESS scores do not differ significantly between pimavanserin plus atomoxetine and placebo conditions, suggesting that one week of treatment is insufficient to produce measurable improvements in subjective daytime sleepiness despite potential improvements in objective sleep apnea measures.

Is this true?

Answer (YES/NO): YES